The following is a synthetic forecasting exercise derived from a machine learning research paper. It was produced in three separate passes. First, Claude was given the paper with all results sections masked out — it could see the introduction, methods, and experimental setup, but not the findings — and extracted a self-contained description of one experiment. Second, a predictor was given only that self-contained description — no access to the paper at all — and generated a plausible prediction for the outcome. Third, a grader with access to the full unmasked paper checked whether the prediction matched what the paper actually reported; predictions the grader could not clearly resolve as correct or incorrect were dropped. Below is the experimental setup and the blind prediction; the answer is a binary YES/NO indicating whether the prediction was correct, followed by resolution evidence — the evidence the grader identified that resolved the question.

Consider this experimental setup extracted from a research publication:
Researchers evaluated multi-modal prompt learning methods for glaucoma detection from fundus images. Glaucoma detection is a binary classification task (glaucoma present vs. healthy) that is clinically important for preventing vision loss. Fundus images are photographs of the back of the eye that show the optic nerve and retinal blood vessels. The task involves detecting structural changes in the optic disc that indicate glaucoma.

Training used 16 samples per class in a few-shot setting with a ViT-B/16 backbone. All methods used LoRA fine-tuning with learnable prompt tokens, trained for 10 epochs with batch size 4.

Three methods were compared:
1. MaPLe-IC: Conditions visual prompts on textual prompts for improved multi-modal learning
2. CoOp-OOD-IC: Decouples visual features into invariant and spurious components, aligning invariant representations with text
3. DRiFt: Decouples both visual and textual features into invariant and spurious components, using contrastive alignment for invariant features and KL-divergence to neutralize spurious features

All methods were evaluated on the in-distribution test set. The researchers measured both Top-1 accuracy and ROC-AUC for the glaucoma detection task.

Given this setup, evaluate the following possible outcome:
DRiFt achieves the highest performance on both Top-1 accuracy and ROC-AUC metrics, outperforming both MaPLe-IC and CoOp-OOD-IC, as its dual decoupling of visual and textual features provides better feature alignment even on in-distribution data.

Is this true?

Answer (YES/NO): NO